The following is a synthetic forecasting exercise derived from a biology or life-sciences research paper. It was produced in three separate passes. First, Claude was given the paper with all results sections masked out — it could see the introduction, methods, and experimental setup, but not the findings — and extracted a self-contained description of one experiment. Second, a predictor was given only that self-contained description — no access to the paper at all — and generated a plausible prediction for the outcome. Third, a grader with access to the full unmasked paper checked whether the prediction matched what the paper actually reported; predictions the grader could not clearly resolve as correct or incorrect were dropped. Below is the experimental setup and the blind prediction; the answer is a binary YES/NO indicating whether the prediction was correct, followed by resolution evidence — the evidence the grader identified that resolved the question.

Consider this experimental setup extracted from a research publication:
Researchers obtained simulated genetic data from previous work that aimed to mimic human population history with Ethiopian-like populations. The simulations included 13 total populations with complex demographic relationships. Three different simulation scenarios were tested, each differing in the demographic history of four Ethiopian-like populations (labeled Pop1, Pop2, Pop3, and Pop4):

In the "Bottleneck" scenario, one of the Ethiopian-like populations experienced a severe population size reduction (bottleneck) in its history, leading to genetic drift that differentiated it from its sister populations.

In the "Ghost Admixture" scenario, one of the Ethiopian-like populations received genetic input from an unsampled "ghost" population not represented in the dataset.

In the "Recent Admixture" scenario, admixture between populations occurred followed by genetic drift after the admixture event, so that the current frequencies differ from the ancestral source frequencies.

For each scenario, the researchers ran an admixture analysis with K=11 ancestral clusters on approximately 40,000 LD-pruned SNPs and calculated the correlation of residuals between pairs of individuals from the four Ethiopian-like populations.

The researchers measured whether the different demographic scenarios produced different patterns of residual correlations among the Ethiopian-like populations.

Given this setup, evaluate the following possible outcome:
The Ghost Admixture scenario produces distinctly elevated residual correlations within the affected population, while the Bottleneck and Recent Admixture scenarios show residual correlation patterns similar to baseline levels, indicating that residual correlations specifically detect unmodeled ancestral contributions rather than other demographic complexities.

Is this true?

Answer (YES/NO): NO